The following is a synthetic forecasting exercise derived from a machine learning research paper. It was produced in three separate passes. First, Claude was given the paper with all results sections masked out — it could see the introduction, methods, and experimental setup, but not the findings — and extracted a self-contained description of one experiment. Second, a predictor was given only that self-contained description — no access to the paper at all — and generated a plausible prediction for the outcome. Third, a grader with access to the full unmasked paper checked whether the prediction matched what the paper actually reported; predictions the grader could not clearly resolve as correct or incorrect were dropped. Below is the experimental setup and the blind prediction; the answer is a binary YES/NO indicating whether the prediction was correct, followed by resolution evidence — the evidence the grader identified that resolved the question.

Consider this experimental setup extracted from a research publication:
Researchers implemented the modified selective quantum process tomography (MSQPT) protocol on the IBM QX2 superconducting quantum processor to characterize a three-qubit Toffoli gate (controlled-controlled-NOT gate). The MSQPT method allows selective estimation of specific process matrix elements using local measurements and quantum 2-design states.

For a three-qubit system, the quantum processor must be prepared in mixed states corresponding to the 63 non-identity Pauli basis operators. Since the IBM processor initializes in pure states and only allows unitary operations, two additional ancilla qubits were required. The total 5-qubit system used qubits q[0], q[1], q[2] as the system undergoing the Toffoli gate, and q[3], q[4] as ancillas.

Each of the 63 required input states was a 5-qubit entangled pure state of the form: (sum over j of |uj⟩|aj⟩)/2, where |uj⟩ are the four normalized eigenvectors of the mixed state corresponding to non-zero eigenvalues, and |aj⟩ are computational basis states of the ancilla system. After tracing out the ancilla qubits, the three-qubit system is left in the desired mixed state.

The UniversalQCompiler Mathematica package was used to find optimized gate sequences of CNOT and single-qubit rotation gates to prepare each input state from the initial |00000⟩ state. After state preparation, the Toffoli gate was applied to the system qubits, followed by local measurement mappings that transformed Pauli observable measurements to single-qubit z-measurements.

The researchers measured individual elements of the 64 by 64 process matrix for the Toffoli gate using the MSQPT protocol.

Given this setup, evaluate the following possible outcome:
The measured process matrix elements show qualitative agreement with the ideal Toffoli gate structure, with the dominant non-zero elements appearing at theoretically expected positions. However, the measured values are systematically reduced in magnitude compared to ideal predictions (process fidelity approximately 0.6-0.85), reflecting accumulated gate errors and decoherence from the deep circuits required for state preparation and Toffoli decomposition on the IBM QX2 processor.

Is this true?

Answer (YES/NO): NO